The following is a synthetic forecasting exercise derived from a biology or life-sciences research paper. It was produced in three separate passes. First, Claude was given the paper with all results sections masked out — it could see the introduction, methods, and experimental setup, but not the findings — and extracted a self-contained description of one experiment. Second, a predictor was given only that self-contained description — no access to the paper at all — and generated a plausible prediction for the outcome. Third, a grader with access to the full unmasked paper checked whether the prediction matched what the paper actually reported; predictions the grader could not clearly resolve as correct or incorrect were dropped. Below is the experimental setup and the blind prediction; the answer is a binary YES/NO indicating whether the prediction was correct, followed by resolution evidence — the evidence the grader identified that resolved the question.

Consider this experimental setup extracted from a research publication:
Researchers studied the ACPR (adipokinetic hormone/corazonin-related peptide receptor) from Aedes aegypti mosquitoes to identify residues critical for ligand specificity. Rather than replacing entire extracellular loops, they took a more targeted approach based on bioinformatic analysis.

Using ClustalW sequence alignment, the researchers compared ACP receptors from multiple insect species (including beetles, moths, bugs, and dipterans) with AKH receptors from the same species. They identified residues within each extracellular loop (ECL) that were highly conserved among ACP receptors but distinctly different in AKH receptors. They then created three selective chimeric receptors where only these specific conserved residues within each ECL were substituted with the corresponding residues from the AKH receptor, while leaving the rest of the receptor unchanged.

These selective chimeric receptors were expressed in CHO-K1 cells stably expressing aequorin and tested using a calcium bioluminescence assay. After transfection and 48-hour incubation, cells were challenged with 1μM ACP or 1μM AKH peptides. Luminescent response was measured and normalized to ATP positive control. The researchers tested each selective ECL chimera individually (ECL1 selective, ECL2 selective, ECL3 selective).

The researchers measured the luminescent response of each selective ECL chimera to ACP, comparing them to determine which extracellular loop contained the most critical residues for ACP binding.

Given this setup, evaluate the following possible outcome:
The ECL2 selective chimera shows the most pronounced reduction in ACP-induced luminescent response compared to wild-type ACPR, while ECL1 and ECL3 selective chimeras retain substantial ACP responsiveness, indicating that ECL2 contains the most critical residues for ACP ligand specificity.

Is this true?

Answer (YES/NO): NO